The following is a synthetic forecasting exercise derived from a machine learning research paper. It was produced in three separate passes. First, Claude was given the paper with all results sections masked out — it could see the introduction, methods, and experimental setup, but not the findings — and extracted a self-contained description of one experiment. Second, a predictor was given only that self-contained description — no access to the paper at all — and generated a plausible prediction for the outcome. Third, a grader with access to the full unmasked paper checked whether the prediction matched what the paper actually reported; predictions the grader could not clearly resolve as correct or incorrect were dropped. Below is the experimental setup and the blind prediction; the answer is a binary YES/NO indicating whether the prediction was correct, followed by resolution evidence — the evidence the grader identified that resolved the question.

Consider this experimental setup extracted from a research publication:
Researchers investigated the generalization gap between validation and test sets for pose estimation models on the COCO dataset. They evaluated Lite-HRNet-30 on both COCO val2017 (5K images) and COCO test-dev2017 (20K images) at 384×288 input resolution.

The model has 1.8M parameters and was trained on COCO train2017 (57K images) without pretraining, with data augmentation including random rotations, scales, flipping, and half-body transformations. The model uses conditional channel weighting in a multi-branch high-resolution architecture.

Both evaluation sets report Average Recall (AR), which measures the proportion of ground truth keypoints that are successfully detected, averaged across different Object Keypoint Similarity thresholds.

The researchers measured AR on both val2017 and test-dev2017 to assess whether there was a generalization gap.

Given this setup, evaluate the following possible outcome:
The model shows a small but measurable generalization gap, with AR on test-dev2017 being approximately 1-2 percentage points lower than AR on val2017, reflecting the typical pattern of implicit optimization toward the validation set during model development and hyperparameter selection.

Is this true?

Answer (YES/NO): NO